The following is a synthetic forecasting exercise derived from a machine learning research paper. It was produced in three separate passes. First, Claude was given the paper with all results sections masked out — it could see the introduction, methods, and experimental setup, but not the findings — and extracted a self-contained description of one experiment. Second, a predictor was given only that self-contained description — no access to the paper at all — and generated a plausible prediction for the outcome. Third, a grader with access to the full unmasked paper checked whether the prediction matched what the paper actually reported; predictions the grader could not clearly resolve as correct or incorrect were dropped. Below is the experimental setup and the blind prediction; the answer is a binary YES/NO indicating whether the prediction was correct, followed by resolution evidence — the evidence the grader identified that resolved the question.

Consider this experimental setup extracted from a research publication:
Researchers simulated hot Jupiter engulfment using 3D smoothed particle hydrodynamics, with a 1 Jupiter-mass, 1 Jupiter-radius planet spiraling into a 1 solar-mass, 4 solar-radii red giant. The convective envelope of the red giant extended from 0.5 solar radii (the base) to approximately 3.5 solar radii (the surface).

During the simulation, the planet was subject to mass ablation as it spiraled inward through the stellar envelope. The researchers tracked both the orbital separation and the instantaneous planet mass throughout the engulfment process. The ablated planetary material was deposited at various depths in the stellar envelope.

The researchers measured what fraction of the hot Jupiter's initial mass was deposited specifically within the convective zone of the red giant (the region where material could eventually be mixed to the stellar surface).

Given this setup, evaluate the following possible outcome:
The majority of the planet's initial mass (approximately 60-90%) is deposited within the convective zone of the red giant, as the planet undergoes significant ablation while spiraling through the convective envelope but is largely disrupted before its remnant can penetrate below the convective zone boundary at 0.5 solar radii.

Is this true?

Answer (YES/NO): YES